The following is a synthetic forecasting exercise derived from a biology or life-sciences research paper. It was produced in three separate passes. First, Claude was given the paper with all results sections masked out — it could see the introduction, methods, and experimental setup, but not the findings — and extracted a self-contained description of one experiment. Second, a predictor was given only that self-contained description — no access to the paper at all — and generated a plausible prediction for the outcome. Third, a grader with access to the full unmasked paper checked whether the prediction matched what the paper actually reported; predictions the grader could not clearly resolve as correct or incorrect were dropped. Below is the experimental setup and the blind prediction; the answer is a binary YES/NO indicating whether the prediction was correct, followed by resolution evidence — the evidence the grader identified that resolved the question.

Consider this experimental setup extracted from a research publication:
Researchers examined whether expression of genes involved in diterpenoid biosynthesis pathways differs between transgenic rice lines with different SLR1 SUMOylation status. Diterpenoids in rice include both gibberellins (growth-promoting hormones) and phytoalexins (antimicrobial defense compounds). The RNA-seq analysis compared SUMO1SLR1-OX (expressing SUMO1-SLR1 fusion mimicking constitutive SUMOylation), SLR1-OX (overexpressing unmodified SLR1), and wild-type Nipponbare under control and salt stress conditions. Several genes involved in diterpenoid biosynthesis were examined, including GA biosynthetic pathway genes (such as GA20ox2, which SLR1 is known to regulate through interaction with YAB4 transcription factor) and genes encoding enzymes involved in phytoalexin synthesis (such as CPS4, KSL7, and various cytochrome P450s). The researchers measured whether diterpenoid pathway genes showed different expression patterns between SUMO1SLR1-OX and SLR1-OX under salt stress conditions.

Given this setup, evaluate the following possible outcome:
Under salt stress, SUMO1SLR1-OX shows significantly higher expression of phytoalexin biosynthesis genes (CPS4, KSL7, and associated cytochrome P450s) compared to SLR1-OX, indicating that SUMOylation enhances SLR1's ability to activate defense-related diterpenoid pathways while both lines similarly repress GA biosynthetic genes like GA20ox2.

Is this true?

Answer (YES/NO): NO